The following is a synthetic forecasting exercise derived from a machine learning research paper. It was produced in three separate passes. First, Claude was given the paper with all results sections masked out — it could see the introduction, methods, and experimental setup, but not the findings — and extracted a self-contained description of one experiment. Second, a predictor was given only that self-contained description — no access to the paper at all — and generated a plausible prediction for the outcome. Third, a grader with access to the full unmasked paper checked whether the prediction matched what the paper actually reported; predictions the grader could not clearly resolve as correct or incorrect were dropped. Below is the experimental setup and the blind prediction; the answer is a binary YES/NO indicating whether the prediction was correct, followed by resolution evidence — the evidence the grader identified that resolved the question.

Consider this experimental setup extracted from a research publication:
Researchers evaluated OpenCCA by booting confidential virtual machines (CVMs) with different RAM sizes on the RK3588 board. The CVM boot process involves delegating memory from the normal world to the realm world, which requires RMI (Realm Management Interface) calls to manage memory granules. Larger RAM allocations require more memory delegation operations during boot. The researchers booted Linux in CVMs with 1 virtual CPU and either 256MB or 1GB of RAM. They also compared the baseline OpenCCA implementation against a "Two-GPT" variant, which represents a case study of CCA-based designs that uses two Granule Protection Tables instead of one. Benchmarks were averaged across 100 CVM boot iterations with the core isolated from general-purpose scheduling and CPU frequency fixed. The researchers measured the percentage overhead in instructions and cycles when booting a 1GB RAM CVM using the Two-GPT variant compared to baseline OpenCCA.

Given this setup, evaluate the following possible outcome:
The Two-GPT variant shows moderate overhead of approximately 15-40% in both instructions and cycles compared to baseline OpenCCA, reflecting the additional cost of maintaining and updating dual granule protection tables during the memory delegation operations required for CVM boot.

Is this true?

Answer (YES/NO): NO